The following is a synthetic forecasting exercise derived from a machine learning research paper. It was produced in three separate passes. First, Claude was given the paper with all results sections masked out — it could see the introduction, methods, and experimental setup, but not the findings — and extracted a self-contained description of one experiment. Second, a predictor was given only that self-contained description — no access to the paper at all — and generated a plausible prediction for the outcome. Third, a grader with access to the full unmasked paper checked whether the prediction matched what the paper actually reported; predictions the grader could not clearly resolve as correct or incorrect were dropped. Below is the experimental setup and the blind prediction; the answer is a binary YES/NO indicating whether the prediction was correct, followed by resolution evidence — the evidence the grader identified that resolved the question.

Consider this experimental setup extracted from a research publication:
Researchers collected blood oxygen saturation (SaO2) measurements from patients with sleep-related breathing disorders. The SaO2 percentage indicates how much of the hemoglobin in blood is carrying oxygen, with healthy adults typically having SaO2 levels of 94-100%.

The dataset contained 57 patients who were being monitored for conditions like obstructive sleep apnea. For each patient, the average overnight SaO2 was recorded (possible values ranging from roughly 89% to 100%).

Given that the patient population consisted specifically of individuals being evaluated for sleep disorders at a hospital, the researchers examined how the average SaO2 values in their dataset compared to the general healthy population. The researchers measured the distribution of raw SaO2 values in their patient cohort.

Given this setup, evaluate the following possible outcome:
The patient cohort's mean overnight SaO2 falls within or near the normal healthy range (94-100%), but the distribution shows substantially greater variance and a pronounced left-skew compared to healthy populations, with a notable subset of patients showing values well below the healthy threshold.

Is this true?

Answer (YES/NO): NO